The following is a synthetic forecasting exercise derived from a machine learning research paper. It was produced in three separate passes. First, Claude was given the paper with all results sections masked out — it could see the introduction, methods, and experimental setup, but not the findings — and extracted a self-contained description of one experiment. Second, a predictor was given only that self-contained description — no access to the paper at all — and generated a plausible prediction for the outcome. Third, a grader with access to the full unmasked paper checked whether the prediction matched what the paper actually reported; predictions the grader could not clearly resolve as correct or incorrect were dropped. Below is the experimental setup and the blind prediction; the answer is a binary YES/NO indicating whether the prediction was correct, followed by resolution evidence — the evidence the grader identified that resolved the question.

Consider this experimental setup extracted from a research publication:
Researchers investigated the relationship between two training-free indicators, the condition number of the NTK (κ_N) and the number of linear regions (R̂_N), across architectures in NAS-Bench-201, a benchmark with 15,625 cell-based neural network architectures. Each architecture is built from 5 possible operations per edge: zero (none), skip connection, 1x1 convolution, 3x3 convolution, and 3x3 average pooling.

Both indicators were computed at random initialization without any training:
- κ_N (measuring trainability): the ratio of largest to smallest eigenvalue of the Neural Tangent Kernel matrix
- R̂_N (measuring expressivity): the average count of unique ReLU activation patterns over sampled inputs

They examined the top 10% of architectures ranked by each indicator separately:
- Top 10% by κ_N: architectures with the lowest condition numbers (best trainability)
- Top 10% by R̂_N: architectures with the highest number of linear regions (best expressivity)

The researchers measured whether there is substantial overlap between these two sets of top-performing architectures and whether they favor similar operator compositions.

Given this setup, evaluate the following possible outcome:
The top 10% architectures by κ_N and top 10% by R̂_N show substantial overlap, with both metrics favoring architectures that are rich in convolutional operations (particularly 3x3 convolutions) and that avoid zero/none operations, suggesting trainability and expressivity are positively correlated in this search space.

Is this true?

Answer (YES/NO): NO